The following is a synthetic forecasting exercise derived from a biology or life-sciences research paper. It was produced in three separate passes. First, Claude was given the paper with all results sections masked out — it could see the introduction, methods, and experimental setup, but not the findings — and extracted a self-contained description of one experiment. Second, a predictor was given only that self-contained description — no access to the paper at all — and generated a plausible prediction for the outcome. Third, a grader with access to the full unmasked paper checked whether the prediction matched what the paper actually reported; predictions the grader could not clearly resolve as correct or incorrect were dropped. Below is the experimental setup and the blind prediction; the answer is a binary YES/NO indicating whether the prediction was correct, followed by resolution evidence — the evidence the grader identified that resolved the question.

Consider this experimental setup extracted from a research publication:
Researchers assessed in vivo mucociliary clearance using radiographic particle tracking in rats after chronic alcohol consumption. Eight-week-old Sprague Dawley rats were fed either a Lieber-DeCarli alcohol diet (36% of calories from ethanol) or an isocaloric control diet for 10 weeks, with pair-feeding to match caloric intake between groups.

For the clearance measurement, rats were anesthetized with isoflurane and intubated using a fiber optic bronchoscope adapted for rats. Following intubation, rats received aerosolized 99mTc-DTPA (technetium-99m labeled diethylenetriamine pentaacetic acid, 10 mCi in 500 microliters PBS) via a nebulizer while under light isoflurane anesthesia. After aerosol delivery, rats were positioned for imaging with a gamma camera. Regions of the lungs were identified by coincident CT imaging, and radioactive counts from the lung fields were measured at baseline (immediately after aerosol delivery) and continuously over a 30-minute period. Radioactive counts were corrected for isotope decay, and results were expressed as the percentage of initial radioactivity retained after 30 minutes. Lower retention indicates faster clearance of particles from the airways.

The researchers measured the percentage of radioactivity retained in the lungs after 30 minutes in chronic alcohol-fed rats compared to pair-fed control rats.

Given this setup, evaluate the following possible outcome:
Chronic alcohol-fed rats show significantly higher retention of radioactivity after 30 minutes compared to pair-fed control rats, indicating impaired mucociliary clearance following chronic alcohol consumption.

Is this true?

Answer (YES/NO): YES